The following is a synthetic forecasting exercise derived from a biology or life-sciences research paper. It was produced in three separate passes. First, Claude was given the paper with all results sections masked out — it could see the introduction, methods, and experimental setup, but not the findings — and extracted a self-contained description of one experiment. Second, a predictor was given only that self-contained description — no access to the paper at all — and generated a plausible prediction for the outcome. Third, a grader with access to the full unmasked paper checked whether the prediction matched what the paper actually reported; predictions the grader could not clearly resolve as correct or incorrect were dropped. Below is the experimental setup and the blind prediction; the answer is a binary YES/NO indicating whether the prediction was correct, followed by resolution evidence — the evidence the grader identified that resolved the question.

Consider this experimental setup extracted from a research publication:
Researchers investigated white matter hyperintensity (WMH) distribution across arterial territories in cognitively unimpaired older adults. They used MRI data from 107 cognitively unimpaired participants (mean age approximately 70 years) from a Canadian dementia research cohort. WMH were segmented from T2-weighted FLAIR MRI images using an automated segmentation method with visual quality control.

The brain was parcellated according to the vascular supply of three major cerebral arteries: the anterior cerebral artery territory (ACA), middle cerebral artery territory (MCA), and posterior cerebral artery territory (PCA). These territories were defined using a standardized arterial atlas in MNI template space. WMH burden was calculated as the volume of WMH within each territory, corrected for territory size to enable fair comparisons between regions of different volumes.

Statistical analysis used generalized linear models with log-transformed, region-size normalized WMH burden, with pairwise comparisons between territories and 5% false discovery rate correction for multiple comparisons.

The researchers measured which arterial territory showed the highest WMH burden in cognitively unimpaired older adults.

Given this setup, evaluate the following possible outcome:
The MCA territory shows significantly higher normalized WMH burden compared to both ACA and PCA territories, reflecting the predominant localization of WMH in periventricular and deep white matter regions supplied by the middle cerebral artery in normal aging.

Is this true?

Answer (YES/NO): YES